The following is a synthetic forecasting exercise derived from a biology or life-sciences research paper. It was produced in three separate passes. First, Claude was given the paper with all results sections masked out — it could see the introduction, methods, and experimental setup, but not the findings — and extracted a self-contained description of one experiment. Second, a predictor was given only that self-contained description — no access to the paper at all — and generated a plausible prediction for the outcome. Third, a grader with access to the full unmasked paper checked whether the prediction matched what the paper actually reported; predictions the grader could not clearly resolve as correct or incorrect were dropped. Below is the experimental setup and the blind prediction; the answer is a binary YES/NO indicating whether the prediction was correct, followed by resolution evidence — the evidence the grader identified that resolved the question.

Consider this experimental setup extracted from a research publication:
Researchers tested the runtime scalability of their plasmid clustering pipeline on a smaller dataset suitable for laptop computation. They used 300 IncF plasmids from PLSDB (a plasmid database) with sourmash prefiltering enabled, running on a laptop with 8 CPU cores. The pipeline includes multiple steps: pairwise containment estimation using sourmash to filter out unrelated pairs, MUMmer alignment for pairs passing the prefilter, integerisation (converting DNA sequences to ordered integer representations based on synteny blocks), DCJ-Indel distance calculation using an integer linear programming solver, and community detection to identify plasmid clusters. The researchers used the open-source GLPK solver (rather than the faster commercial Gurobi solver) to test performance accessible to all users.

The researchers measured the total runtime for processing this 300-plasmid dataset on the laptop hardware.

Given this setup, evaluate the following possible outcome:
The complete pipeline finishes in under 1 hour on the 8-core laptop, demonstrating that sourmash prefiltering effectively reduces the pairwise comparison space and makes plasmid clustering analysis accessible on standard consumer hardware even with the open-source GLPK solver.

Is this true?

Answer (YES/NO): YES